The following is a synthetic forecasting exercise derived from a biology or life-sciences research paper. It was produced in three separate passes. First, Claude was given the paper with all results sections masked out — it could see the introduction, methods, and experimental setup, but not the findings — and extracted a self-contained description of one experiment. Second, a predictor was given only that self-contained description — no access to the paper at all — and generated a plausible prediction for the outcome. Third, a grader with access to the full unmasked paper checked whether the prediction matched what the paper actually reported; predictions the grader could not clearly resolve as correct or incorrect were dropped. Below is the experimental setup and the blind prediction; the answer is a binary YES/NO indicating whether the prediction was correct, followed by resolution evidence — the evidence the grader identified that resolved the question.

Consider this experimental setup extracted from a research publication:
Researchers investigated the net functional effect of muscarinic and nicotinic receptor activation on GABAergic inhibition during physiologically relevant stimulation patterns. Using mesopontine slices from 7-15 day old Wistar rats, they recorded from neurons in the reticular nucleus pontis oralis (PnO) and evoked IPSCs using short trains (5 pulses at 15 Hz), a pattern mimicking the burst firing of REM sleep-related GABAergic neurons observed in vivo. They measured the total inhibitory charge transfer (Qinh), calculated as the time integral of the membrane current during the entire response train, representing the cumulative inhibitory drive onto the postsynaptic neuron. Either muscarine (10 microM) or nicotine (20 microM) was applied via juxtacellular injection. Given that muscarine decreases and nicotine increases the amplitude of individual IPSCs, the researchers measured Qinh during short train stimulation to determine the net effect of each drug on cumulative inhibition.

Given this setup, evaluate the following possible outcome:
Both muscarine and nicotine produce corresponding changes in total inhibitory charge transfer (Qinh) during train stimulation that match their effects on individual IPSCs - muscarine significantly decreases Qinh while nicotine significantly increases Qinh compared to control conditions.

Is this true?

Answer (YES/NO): NO